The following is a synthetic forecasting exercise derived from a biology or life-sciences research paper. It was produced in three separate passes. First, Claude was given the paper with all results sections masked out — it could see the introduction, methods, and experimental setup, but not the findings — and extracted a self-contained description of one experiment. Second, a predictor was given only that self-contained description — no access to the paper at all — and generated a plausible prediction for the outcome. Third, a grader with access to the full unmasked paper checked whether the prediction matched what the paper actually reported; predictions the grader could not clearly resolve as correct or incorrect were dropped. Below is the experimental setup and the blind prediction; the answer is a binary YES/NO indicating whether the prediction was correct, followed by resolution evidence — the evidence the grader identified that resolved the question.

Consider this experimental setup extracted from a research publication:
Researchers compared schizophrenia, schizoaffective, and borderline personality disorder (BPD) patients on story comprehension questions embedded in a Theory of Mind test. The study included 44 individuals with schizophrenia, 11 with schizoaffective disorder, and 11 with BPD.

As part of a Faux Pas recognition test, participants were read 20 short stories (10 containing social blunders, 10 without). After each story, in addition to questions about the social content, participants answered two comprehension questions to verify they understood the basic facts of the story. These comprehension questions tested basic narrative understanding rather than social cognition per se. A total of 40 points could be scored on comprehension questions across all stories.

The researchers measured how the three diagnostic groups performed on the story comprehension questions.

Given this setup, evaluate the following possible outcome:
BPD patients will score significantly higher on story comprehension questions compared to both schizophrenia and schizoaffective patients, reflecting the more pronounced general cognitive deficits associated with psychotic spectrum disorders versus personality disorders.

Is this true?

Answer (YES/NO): NO